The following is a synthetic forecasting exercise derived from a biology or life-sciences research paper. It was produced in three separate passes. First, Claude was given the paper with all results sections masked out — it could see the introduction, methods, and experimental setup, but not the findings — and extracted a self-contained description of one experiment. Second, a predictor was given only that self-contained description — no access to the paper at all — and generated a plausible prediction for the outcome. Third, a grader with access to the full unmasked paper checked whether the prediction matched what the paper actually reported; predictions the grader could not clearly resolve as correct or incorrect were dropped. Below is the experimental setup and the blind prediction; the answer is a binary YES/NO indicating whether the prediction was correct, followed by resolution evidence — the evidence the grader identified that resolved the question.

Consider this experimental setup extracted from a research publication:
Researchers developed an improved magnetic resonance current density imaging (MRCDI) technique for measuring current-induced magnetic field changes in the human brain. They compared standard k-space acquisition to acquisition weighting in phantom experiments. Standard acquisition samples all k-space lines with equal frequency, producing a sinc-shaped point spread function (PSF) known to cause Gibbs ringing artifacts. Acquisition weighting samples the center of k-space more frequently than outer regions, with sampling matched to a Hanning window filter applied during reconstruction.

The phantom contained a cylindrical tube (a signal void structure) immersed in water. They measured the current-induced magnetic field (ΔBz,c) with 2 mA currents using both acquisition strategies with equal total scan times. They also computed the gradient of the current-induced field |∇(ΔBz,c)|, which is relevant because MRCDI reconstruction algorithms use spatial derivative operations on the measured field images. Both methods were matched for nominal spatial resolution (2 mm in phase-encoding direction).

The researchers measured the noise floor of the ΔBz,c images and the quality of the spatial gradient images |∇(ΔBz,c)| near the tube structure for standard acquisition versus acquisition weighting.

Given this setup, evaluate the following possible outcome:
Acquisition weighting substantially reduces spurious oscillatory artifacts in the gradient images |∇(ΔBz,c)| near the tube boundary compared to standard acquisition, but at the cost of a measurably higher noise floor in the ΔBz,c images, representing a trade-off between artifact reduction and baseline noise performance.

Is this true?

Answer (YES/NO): NO